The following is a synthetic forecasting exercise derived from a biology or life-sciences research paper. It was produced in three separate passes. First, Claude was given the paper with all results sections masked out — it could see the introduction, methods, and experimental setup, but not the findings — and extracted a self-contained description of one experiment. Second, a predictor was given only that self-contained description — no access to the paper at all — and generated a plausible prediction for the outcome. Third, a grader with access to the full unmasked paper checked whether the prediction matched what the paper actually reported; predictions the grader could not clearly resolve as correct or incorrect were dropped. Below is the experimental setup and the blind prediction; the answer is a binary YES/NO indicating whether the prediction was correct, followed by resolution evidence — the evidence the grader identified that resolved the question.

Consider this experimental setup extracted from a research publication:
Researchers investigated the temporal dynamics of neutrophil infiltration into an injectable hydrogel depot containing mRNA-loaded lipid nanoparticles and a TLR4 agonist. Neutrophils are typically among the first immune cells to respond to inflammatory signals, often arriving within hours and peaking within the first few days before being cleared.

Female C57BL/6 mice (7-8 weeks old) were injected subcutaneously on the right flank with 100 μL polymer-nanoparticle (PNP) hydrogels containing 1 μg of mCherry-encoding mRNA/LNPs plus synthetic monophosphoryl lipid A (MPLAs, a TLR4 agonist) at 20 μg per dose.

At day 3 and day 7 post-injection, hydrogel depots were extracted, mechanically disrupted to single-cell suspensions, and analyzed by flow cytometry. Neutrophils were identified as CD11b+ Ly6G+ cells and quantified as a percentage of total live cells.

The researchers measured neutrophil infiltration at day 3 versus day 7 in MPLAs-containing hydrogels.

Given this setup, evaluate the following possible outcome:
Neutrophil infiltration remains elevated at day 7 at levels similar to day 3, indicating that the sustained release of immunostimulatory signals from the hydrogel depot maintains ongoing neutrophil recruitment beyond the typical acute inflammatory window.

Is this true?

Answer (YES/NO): NO